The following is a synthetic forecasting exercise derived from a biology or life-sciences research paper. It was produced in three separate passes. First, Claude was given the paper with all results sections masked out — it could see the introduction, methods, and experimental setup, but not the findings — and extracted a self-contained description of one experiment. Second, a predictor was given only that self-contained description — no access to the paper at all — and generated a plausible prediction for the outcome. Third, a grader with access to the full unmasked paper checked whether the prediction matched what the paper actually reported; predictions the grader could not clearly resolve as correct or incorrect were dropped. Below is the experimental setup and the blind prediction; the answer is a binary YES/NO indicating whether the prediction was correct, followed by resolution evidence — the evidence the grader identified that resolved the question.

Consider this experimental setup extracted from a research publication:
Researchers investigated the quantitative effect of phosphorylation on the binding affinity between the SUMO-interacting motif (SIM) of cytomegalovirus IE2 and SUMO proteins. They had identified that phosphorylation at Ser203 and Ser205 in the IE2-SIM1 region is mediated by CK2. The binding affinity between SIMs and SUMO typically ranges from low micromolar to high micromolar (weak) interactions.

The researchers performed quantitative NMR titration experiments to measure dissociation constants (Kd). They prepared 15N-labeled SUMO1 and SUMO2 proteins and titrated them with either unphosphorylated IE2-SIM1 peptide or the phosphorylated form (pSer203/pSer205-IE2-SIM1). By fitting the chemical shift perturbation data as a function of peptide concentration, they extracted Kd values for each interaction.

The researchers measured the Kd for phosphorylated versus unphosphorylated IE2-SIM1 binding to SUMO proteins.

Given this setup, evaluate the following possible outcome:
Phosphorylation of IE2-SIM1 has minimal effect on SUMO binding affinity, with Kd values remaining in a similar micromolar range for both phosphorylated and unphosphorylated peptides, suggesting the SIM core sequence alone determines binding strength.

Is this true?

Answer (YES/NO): NO